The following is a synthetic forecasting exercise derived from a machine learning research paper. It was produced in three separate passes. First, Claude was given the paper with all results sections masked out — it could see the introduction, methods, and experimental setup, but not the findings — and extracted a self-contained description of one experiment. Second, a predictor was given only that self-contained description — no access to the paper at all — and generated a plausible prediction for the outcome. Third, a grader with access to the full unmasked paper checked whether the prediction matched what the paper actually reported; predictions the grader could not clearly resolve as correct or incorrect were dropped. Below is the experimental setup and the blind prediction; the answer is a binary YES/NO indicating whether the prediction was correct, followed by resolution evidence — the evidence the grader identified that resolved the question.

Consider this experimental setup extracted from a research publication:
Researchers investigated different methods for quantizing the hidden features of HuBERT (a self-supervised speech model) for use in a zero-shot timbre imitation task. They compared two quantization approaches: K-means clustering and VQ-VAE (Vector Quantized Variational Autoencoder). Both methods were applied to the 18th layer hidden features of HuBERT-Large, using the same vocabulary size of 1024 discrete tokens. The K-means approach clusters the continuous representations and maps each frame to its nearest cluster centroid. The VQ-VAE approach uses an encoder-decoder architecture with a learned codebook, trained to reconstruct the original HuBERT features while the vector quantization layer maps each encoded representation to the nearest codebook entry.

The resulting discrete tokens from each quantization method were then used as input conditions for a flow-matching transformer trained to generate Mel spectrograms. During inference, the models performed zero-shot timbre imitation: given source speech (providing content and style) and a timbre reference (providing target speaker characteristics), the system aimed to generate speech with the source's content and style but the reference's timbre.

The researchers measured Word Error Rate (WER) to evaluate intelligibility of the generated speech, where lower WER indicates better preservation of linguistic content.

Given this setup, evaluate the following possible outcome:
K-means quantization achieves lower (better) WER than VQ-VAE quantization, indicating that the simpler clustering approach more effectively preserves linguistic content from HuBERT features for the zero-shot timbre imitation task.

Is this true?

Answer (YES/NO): NO